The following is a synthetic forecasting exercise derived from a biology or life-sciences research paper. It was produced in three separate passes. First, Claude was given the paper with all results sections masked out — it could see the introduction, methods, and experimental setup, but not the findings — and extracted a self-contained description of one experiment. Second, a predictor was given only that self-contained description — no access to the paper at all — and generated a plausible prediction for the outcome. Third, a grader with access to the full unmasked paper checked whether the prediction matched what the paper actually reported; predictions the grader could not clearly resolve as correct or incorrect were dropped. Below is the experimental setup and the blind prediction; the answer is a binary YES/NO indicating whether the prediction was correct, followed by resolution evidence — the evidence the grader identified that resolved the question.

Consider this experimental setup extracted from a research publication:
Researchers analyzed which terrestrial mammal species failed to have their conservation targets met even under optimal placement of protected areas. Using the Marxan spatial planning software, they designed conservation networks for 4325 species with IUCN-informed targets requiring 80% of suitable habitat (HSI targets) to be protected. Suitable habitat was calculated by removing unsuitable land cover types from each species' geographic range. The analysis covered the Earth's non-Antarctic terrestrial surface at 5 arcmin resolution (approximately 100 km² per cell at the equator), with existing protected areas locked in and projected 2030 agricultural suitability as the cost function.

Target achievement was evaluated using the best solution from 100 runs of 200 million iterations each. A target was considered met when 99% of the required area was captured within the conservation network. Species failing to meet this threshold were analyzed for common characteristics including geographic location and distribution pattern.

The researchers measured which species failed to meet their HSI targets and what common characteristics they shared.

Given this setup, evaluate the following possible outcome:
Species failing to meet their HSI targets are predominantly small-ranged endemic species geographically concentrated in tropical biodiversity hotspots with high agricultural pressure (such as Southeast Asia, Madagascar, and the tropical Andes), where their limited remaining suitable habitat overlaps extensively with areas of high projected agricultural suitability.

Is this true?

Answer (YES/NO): NO